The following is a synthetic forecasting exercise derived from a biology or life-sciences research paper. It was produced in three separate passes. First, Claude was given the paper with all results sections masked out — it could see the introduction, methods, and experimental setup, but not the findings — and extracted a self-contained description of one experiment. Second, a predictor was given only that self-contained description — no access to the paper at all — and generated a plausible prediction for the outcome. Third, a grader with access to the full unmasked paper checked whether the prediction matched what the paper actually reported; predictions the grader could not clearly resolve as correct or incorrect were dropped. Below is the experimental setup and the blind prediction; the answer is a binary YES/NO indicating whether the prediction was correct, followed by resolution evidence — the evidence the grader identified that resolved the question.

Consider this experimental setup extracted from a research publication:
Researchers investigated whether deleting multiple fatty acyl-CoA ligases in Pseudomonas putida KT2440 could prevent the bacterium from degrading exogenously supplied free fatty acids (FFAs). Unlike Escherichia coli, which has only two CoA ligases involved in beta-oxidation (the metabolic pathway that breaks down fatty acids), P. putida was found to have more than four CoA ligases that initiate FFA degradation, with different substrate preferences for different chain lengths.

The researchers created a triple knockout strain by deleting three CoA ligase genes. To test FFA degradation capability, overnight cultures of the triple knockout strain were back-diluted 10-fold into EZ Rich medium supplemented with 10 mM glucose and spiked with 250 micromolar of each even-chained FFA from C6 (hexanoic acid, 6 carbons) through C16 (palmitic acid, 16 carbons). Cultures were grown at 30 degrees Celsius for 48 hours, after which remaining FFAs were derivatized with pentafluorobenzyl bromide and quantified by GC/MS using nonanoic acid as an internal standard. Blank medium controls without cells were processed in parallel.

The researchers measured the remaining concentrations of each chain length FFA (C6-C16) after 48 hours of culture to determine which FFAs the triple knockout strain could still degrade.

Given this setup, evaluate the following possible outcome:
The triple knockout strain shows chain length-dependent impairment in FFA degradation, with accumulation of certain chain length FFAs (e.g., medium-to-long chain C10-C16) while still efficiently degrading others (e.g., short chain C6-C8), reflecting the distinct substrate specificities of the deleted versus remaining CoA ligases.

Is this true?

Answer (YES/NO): NO